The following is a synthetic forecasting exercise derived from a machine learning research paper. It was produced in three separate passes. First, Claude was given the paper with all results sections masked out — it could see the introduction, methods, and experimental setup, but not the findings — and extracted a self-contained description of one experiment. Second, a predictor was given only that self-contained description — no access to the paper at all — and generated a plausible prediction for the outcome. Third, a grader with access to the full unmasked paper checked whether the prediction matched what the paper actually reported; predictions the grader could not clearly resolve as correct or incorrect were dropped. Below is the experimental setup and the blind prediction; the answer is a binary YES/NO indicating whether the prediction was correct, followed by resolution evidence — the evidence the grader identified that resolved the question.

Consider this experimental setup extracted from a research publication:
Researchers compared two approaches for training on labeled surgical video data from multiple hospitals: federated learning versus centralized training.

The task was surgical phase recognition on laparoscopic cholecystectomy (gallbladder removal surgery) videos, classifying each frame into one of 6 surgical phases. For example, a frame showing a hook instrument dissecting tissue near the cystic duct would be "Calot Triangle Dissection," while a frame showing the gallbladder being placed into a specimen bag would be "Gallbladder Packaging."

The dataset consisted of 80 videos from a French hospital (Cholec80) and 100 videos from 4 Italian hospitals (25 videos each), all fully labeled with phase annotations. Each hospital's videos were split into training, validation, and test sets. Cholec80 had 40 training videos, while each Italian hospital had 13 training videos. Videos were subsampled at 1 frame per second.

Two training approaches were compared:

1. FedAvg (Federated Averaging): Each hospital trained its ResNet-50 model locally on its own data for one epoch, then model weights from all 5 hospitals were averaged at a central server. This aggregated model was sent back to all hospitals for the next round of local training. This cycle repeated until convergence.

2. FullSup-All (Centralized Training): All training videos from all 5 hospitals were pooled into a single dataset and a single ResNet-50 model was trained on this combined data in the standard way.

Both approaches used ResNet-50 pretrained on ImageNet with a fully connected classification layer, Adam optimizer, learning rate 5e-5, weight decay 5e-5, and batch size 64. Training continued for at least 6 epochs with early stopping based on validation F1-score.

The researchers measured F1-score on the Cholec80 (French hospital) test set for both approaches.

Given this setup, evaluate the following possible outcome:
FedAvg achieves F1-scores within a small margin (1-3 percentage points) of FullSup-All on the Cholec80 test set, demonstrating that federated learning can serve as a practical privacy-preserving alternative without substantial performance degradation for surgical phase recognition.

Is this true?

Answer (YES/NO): NO